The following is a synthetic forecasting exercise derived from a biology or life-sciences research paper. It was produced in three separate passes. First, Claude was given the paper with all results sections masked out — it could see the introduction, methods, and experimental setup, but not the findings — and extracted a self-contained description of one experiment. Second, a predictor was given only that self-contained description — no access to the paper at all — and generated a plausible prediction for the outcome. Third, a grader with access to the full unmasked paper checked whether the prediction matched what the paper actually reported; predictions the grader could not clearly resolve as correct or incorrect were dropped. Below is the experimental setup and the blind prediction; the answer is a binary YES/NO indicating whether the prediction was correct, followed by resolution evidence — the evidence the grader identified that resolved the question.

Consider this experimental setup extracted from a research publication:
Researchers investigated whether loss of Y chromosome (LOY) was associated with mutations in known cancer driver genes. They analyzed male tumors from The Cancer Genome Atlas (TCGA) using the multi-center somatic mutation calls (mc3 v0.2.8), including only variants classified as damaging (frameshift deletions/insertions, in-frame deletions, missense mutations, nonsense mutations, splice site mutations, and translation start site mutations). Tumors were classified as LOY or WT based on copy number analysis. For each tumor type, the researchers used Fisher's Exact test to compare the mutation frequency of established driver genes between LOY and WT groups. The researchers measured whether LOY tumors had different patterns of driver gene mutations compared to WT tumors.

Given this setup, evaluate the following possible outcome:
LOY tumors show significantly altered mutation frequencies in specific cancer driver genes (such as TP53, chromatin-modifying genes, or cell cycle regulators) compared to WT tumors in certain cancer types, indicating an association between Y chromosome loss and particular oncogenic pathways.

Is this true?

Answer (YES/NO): YES